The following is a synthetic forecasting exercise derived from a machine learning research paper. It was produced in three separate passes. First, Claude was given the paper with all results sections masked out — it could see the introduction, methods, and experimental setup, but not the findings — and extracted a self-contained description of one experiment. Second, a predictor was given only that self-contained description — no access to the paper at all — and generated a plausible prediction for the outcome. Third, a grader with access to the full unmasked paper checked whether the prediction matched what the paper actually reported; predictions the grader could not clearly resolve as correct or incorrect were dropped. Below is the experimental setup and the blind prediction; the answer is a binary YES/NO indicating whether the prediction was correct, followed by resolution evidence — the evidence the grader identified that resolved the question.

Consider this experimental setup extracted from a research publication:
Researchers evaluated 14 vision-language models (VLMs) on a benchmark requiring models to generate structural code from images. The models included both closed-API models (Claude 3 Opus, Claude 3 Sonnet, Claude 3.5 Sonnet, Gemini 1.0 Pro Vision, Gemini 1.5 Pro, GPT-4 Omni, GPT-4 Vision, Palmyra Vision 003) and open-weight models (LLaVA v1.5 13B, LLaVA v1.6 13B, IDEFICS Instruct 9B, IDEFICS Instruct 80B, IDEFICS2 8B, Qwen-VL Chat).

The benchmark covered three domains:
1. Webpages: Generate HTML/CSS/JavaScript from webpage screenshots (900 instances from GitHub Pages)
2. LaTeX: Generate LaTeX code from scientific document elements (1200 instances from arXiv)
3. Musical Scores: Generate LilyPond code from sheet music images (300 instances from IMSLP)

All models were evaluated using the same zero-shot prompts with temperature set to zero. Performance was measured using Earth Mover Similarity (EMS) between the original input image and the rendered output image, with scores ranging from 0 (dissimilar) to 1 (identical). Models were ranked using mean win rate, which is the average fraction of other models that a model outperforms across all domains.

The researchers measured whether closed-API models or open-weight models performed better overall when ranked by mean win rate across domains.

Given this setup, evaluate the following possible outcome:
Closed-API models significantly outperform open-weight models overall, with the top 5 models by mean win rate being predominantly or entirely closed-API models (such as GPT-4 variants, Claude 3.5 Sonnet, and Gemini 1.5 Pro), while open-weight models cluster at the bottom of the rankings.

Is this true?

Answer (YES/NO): YES